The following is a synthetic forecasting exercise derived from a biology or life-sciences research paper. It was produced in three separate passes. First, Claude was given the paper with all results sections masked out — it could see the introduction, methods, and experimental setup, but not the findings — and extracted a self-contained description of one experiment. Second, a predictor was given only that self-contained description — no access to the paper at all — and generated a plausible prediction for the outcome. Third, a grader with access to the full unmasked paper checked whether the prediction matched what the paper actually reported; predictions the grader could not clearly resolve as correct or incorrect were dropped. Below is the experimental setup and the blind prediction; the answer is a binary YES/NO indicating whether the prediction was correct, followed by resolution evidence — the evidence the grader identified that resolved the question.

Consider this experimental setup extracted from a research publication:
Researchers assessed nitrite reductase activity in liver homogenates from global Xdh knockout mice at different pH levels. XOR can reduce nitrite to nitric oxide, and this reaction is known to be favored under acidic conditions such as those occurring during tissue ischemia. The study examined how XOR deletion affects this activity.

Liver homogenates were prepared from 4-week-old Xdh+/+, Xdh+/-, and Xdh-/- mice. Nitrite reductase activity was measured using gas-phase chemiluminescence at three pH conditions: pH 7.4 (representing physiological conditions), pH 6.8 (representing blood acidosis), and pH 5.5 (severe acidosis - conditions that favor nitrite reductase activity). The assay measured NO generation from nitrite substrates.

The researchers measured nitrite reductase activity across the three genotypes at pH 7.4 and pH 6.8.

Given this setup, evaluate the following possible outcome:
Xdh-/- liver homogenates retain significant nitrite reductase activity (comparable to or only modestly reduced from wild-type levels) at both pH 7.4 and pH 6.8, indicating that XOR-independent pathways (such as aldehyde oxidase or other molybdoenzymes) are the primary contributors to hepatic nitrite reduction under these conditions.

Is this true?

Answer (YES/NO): NO